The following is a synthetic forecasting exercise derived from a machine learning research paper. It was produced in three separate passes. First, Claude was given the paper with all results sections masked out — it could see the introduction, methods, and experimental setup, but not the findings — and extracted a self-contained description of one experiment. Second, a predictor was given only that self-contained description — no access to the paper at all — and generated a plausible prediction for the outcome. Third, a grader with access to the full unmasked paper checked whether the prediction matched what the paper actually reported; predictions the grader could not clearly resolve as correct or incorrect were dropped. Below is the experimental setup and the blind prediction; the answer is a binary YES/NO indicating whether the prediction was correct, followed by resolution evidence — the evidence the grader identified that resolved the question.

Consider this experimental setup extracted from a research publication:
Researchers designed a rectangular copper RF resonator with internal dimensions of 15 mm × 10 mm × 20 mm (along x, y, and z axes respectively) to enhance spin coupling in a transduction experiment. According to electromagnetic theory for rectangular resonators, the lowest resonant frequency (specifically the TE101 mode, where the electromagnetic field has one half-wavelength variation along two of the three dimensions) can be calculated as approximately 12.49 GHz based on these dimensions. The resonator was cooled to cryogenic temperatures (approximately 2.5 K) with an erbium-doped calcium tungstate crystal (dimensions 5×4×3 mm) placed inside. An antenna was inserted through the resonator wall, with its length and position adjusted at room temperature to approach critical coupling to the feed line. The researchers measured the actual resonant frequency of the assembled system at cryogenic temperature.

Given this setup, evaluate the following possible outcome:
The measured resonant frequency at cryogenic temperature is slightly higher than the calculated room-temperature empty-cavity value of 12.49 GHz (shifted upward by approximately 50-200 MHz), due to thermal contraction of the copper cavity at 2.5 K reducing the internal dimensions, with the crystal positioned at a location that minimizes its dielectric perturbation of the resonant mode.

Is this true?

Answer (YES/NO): NO